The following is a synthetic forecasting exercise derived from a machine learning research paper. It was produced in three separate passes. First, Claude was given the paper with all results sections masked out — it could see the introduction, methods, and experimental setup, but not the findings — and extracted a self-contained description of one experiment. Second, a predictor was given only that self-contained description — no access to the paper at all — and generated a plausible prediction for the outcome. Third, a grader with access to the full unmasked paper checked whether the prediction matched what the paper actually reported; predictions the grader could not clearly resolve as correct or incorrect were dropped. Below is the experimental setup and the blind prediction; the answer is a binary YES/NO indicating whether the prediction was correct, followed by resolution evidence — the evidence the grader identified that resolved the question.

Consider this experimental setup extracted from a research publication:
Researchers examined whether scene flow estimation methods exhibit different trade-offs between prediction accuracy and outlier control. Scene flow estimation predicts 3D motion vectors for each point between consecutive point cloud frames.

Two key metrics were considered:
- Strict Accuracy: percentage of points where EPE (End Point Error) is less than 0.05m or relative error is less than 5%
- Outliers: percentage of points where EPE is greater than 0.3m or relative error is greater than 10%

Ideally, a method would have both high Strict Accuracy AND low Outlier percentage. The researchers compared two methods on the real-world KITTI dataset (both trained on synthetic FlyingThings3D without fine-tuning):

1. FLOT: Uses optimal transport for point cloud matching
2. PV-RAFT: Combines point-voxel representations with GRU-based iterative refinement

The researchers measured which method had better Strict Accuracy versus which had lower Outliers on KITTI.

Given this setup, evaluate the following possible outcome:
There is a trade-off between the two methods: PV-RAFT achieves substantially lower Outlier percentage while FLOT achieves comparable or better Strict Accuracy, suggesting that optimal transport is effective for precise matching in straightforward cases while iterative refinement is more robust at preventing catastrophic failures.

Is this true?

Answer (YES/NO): NO